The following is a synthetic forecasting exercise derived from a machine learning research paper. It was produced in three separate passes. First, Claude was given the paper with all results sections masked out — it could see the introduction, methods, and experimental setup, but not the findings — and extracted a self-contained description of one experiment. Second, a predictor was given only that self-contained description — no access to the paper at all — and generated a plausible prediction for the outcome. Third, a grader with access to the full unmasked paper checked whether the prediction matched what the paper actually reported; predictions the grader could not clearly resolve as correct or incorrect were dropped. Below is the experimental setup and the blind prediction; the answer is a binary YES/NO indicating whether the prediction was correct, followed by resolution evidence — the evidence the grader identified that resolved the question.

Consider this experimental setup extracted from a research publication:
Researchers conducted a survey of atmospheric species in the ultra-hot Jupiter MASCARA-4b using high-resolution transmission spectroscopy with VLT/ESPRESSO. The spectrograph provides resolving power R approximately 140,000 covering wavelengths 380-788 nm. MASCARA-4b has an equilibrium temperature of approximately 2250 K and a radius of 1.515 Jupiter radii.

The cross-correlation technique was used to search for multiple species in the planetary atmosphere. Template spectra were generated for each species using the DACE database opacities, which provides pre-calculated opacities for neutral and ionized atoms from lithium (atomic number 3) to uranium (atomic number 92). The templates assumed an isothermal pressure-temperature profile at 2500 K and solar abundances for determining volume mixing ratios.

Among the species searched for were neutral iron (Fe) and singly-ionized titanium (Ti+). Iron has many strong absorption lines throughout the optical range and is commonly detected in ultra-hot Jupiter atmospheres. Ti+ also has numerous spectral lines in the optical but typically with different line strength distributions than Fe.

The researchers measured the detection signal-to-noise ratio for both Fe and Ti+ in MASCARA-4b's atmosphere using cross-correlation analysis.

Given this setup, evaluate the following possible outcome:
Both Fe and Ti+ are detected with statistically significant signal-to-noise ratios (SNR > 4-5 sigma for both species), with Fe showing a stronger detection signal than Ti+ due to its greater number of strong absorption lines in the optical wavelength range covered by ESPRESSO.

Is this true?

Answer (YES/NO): YES